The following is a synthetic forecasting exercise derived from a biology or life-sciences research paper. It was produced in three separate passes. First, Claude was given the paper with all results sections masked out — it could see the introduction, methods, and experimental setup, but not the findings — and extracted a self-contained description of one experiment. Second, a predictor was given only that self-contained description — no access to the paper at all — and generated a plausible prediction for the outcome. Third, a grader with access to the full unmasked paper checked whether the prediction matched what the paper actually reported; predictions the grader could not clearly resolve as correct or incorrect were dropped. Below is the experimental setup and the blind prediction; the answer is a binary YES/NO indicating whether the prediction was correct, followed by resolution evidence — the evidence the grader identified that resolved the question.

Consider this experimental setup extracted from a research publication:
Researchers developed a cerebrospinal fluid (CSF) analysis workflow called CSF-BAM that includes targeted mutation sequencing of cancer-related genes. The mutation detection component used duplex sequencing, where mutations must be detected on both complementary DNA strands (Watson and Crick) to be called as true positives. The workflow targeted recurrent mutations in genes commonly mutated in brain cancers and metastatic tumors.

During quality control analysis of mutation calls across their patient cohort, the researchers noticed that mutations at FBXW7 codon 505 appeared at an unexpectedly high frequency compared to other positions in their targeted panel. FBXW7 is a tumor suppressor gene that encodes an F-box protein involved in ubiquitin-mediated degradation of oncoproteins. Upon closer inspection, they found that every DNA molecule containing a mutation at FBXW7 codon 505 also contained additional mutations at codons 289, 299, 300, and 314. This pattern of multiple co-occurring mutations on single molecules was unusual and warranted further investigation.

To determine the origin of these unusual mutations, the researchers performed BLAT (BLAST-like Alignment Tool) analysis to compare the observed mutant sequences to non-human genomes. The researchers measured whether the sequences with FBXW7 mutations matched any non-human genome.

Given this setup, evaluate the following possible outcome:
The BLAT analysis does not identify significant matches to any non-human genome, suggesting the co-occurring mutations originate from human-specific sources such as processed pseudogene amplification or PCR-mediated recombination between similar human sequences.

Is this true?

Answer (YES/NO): NO